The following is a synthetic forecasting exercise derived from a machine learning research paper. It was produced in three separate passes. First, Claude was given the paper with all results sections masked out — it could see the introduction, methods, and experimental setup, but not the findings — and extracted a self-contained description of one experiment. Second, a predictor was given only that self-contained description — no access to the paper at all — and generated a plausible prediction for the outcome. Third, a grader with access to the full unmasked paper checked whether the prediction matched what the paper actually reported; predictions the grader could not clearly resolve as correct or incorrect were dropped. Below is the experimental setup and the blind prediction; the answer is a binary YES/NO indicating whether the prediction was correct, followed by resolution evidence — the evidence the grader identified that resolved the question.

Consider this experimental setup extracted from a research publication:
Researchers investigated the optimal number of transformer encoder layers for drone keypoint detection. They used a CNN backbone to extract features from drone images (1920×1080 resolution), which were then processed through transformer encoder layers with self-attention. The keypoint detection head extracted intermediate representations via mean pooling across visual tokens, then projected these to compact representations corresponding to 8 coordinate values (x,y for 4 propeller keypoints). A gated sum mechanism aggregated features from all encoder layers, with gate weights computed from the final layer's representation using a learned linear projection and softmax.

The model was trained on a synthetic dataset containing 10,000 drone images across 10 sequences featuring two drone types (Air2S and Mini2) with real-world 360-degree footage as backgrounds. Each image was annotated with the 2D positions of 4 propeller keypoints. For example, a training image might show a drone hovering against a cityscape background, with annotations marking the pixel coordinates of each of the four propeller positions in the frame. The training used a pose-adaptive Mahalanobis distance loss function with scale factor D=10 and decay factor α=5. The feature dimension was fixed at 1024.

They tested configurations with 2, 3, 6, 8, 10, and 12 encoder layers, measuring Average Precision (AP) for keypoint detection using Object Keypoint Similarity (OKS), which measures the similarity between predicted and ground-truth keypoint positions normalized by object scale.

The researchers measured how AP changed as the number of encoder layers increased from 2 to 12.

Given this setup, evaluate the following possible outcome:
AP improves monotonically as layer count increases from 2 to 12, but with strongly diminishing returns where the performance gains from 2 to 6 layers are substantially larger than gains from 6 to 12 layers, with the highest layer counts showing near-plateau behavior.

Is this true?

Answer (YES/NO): NO